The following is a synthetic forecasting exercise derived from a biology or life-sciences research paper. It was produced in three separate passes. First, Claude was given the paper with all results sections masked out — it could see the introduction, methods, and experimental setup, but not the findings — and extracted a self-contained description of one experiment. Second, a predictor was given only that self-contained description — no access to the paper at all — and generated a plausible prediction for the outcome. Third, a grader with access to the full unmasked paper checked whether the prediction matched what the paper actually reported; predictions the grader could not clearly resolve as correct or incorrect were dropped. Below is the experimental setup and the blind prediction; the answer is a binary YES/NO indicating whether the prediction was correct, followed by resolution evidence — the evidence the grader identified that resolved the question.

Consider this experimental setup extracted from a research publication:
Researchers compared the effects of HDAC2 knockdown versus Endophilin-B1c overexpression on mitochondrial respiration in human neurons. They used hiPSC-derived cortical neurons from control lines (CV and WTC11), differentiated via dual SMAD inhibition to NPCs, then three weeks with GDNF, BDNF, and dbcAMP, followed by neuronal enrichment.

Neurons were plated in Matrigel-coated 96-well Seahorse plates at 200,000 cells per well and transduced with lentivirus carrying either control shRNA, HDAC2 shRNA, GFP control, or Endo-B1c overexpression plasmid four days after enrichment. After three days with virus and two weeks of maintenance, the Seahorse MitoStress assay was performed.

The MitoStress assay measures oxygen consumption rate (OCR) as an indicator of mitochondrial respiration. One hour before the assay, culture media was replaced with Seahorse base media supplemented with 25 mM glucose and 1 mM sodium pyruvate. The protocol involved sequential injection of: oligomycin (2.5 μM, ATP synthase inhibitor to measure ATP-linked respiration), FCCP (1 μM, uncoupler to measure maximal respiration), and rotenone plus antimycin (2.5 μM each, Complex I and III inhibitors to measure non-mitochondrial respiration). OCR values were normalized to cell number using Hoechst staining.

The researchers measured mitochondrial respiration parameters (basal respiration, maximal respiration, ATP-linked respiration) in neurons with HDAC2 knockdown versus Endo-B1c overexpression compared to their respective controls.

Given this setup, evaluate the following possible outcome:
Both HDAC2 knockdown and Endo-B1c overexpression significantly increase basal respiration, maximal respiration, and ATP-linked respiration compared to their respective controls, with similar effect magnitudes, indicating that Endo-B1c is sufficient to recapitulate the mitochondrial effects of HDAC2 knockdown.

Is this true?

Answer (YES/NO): NO